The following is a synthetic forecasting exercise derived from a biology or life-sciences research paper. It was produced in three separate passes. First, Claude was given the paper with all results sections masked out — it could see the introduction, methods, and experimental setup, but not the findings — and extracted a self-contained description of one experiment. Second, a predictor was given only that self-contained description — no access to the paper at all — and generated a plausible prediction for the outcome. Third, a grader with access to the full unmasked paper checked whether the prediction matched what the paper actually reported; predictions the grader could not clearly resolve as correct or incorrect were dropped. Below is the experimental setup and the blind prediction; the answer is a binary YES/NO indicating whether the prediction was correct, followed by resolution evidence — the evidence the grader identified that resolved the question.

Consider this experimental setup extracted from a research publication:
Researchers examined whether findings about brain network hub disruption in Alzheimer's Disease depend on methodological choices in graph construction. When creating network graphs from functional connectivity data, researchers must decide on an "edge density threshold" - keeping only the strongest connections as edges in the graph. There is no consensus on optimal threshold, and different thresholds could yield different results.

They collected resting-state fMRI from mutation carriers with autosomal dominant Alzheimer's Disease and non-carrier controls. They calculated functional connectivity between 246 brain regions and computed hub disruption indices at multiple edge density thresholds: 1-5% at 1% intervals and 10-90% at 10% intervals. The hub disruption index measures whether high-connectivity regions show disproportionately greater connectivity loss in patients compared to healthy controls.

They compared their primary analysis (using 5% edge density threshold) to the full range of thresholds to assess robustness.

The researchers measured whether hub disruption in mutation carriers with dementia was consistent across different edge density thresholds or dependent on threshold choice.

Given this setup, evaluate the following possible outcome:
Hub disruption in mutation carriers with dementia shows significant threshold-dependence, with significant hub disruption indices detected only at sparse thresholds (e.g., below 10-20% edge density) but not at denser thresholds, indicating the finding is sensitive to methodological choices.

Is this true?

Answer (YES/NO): NO